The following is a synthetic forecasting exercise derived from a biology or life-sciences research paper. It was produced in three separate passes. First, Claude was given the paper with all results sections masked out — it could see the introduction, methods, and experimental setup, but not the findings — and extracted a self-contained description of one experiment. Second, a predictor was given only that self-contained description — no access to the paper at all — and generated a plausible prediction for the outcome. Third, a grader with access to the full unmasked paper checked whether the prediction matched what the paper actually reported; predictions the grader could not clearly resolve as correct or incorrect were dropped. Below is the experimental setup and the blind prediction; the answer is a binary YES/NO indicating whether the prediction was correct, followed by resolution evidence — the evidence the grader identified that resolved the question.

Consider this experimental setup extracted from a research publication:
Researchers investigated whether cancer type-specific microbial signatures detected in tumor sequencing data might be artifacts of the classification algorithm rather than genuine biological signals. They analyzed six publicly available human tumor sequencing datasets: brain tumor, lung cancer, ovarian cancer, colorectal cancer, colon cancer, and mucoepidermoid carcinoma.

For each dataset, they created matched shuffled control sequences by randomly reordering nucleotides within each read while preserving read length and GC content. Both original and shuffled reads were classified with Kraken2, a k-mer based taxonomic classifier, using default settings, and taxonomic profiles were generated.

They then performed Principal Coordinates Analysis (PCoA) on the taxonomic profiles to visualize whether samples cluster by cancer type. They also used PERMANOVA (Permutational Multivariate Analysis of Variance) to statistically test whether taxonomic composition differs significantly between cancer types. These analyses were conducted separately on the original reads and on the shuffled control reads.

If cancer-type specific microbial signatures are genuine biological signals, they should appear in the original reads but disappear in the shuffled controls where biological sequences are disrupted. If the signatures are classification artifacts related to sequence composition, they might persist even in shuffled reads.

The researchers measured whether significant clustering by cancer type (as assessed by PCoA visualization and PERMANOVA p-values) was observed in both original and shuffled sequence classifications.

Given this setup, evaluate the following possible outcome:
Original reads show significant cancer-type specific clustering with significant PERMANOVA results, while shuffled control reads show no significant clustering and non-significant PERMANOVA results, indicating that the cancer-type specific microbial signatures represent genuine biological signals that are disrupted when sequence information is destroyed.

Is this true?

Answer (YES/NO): NO